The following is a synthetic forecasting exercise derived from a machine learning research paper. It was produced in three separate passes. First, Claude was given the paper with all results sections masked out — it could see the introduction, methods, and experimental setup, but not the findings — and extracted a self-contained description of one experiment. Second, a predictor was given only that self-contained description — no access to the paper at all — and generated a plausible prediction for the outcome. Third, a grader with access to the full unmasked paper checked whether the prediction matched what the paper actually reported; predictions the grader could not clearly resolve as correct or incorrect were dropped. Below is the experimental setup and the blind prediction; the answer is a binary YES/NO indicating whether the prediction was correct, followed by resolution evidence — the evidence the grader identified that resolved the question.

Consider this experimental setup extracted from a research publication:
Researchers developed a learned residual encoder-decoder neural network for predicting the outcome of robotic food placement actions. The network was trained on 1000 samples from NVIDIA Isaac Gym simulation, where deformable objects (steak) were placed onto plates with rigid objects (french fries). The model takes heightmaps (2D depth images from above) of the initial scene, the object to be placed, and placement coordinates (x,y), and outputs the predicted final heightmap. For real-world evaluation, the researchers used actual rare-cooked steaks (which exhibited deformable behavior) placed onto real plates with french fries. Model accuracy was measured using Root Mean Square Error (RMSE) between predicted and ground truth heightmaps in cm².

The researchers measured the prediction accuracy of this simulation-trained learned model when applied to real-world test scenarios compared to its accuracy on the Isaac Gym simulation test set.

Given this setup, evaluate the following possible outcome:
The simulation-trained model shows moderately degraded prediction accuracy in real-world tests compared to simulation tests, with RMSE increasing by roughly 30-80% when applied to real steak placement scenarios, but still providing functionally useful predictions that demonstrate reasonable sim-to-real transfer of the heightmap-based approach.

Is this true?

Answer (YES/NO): NO